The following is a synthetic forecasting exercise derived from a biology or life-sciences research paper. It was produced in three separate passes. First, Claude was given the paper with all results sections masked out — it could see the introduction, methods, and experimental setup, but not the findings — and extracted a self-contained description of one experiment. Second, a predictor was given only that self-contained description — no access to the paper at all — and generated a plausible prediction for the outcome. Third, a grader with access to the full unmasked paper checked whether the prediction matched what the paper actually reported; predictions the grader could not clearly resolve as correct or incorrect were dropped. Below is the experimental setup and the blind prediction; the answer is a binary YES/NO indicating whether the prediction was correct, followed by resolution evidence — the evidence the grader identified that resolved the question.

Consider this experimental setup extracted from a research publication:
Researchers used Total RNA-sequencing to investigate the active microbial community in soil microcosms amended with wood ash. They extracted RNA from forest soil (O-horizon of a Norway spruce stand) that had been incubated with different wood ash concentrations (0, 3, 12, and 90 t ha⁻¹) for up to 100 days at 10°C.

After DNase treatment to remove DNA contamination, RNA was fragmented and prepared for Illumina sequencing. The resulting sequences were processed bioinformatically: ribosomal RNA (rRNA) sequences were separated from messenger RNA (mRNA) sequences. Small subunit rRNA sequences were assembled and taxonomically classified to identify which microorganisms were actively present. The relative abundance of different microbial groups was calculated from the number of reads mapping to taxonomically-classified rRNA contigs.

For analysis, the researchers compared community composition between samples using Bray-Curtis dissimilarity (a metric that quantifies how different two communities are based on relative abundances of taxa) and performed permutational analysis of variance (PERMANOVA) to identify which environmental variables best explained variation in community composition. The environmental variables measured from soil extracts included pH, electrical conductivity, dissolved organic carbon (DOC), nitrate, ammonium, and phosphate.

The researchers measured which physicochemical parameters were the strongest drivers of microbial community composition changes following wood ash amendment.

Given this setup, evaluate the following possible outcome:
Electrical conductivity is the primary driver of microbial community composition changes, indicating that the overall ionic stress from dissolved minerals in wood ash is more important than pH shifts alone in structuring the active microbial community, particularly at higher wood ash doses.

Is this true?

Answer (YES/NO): NO